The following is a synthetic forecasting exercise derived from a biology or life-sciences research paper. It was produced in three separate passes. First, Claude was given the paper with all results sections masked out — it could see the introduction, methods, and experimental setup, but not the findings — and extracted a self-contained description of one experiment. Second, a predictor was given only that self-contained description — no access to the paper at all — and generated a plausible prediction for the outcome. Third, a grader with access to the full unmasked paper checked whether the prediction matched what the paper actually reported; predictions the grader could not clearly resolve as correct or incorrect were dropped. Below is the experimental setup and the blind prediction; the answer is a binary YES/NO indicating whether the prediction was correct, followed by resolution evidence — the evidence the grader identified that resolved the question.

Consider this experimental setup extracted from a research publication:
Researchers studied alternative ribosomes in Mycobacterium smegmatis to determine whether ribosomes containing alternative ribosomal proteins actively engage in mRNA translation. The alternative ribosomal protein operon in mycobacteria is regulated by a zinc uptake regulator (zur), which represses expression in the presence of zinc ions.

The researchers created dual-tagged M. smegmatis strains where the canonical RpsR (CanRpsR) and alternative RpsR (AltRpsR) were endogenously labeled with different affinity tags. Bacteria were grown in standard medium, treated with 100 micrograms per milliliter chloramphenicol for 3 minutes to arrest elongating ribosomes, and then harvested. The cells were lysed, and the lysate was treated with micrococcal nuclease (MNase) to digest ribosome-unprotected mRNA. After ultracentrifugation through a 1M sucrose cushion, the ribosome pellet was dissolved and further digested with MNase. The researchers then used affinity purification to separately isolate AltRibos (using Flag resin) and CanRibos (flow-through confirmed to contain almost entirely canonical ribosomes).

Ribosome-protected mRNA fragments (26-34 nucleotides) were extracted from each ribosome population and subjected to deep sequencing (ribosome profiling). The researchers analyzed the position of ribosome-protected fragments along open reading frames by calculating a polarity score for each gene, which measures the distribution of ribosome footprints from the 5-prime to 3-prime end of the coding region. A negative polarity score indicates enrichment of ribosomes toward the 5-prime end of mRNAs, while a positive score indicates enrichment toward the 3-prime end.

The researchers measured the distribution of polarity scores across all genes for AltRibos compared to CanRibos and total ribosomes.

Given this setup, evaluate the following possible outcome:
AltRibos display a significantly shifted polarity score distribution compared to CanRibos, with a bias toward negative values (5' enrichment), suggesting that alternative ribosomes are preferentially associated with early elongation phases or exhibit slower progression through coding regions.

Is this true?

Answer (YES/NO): YES